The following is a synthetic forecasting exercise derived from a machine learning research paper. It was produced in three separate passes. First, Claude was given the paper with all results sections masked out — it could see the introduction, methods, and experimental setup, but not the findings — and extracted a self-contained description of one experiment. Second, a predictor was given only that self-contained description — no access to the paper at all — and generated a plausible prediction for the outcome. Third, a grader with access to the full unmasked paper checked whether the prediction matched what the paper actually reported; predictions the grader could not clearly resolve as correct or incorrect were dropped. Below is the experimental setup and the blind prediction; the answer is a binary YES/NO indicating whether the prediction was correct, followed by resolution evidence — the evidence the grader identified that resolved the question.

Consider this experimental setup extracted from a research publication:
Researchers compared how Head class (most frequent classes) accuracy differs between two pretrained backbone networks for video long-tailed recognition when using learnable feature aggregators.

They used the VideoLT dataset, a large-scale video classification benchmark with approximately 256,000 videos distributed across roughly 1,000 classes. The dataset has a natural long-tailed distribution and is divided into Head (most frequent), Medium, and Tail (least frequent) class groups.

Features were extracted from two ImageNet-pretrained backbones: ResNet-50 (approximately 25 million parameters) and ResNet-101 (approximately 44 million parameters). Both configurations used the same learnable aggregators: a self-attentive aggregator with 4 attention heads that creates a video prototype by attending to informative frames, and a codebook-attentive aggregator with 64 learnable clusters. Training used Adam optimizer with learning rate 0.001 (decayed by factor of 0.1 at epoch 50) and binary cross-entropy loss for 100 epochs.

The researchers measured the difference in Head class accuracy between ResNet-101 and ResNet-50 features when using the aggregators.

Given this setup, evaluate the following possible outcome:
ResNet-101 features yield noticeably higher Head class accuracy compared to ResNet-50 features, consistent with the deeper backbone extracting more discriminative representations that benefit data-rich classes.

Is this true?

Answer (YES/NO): NO